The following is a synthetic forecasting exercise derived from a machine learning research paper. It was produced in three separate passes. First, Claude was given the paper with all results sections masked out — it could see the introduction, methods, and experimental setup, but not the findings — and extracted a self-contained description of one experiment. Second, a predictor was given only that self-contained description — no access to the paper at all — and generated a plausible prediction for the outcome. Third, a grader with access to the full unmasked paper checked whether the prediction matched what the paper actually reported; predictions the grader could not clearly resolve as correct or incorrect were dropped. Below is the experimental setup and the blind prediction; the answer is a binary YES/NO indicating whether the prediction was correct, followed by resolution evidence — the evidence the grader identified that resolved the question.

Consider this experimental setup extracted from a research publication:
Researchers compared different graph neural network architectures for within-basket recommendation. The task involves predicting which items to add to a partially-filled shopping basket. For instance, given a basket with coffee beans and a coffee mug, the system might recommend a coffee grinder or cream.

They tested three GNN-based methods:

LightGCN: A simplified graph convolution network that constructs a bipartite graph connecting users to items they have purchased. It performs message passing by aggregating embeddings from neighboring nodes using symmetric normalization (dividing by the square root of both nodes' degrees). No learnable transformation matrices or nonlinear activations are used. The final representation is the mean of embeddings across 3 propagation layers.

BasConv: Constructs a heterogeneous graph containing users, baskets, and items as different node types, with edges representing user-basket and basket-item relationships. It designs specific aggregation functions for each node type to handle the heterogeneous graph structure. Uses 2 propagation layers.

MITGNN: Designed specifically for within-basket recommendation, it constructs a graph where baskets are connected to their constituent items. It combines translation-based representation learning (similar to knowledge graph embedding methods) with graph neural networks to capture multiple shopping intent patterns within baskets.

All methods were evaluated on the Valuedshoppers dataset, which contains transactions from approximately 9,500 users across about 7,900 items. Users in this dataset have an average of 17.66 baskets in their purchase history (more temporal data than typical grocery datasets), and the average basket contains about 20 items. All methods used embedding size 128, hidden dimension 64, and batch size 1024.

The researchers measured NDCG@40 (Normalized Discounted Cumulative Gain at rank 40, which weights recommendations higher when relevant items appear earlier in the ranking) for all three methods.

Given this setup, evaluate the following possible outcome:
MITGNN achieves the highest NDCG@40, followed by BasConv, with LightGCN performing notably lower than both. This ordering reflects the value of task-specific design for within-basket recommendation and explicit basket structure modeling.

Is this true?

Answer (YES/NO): NO